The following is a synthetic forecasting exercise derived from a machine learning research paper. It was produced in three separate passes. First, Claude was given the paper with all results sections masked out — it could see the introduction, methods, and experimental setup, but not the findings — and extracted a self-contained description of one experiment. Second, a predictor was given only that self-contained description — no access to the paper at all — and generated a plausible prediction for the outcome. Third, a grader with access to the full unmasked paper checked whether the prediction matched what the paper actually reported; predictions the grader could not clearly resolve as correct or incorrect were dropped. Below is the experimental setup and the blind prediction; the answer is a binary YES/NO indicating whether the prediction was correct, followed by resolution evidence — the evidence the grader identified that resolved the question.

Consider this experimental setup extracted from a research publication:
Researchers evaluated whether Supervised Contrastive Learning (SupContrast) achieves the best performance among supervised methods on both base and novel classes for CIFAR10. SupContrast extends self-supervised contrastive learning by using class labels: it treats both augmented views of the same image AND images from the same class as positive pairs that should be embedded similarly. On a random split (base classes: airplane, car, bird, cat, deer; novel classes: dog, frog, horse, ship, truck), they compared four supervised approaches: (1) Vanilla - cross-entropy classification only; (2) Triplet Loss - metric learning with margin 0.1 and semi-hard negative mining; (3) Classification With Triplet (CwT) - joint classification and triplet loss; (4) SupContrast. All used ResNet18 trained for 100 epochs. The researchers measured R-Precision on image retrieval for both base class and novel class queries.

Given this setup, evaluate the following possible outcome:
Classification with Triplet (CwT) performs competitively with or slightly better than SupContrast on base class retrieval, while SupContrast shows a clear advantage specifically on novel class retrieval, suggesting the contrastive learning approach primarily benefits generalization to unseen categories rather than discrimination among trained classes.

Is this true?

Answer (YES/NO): NO